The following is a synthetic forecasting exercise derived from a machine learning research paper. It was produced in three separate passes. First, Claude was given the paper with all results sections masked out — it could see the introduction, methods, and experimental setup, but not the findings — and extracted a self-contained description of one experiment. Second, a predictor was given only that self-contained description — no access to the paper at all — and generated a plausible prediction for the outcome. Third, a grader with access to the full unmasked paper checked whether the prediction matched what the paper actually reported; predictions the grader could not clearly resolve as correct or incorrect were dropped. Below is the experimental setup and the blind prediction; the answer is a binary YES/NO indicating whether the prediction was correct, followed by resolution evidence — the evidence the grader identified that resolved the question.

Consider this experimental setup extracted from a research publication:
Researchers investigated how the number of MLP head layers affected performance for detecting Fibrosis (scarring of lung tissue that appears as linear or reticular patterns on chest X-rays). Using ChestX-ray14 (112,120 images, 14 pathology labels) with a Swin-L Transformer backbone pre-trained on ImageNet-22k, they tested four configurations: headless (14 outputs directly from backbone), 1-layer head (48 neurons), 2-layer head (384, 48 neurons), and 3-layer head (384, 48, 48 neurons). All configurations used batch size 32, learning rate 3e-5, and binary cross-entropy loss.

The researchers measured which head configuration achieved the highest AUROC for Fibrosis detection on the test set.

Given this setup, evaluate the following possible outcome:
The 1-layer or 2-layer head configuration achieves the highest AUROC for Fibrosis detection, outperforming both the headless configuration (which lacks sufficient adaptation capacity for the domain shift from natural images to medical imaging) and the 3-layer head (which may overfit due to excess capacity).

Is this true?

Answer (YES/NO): YES